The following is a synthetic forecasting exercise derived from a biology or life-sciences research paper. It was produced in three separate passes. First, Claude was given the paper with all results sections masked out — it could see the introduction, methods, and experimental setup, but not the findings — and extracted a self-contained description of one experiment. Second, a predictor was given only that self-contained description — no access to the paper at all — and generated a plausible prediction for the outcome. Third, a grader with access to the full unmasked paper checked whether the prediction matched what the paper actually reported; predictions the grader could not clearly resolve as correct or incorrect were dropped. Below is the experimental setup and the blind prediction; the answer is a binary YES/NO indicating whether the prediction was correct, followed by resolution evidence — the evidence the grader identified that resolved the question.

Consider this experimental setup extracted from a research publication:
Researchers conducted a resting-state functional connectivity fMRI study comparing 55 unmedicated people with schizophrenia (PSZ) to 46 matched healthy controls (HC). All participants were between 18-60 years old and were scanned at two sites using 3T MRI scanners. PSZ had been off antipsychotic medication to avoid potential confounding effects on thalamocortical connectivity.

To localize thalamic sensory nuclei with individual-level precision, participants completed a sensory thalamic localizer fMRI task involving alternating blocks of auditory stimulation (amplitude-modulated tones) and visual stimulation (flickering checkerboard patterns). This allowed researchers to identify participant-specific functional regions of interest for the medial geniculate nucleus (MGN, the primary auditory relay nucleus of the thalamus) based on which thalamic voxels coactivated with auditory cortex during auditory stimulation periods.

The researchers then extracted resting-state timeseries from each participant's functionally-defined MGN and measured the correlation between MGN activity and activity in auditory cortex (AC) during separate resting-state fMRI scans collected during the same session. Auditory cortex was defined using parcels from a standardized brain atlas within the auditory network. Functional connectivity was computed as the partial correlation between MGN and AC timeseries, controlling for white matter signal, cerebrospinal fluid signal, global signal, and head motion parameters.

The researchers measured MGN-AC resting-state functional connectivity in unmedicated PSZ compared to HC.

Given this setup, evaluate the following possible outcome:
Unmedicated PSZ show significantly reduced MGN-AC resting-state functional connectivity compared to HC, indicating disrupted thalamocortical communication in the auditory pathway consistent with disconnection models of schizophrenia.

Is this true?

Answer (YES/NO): NO